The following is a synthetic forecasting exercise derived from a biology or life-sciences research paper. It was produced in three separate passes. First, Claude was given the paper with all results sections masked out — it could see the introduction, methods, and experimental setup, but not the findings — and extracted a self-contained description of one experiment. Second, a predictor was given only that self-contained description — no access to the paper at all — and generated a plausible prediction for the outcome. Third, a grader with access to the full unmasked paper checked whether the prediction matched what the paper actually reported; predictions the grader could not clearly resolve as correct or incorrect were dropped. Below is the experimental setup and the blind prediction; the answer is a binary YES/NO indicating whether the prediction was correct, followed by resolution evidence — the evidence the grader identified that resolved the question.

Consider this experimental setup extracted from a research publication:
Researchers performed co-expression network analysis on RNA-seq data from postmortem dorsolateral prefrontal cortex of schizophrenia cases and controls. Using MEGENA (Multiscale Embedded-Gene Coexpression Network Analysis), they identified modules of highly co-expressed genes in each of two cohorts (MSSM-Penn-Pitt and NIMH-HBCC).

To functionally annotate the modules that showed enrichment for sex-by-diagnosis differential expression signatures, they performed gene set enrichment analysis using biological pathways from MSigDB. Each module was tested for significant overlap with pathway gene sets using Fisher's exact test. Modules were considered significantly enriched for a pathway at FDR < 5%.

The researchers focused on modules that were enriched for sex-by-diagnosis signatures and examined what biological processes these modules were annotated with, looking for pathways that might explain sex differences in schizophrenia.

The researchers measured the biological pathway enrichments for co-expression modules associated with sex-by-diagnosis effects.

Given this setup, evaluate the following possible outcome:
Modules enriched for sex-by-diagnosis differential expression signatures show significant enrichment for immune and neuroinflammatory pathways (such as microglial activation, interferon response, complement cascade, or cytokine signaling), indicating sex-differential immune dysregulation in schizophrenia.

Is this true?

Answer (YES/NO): NO